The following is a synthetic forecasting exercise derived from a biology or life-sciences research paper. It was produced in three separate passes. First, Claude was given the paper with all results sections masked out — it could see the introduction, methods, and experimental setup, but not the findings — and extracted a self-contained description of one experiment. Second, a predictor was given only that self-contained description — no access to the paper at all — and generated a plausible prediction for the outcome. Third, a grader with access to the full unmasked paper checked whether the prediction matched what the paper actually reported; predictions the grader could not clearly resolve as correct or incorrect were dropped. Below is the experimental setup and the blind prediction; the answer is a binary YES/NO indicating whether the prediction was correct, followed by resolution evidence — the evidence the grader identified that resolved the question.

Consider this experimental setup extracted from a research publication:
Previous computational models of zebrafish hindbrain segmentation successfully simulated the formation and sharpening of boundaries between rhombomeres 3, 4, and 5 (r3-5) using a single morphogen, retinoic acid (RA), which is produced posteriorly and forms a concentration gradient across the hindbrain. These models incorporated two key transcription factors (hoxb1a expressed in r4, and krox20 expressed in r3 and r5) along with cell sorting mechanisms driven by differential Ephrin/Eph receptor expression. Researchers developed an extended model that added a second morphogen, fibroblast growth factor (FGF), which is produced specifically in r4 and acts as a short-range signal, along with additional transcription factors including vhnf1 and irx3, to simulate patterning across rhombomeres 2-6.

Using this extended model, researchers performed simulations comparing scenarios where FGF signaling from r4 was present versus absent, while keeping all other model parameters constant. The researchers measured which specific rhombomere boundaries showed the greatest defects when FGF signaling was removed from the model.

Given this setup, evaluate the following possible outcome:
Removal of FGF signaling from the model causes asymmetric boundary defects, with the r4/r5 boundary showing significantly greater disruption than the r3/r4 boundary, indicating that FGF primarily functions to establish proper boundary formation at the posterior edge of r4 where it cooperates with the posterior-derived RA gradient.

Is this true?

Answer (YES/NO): NO